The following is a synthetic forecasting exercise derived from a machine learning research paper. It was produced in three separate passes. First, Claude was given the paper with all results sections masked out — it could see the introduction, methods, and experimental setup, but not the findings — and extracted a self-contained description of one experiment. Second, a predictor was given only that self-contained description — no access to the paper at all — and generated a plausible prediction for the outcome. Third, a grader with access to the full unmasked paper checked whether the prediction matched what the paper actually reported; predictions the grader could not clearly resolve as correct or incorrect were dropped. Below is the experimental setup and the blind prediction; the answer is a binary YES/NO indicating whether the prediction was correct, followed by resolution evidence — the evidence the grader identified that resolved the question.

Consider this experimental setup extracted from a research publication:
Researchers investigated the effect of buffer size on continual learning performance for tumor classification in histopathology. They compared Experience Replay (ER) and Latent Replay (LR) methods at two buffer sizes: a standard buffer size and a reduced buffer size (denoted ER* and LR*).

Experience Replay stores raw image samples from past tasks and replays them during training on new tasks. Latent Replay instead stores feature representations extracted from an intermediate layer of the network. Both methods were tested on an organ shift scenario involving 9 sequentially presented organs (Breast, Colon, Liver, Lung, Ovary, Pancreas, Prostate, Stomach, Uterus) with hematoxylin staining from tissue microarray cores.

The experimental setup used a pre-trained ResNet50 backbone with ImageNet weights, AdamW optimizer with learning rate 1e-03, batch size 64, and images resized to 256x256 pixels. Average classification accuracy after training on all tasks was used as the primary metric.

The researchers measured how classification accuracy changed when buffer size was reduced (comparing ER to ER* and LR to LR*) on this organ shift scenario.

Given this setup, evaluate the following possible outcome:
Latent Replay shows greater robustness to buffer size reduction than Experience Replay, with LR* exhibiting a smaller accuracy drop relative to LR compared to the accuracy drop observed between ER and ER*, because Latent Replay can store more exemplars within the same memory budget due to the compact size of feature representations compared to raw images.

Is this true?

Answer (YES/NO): NO